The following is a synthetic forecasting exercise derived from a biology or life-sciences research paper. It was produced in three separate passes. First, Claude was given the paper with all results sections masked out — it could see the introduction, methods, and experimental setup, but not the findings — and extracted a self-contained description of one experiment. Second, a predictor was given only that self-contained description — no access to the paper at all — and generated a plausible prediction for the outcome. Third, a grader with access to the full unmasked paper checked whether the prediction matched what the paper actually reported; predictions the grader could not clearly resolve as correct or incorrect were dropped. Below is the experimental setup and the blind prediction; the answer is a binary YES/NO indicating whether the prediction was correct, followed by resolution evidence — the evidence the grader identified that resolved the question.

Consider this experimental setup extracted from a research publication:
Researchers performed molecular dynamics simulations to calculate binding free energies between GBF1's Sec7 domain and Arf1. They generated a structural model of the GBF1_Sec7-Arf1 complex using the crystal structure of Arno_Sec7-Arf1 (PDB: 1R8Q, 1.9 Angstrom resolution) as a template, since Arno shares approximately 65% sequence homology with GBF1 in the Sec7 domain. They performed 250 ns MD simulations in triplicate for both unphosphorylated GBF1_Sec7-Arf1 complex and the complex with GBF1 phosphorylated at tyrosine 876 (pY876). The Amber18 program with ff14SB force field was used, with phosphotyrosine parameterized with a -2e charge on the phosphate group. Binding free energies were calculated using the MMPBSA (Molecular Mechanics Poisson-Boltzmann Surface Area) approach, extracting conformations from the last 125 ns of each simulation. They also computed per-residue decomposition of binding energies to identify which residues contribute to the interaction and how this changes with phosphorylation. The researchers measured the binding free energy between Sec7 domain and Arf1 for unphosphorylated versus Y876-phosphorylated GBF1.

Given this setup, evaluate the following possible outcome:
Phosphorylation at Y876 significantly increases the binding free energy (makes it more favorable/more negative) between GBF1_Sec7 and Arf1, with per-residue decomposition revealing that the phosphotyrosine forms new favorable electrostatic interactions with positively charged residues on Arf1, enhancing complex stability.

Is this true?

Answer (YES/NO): NO